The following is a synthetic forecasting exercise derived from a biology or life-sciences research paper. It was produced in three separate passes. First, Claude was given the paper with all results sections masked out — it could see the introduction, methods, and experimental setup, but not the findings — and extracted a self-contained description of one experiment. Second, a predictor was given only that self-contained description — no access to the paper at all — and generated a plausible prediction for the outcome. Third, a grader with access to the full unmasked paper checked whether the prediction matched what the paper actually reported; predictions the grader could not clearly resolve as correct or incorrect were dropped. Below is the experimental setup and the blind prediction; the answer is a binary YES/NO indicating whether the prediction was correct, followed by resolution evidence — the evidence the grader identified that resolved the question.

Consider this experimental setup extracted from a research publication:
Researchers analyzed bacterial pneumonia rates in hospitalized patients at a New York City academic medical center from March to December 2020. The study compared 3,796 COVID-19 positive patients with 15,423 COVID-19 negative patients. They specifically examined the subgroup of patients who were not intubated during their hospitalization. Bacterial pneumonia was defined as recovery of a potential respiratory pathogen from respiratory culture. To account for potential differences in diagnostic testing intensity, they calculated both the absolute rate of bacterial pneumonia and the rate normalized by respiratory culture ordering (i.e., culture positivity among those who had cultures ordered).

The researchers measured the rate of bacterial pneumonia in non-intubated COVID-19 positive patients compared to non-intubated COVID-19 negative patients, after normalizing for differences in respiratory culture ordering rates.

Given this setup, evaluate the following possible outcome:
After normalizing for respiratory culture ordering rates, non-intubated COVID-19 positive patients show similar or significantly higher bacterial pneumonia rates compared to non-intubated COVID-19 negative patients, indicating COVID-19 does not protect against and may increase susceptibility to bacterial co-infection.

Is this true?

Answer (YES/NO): NO